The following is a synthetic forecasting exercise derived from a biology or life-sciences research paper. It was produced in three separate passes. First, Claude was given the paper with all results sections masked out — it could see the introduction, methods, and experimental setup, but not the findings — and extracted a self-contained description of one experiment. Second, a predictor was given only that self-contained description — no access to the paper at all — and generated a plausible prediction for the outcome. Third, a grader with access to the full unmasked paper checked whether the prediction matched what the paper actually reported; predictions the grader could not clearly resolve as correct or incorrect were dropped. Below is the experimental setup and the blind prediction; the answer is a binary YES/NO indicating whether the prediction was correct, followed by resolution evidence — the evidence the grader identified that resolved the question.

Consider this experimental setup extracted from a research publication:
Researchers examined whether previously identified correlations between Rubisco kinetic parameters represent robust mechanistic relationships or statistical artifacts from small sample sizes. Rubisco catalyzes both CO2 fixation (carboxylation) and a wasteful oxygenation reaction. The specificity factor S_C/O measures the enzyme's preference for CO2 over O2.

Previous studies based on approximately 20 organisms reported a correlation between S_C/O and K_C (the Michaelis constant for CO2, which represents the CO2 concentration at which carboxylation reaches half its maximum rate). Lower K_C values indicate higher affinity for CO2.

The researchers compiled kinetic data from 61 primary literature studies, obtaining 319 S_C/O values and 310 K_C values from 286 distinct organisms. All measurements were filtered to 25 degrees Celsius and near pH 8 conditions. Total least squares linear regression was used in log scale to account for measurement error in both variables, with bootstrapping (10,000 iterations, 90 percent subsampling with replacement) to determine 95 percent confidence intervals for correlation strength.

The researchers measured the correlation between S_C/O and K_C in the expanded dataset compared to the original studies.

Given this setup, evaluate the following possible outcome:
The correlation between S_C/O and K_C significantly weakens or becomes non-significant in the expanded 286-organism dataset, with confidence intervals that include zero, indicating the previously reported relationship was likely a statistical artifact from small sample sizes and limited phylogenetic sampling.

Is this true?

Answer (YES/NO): NO